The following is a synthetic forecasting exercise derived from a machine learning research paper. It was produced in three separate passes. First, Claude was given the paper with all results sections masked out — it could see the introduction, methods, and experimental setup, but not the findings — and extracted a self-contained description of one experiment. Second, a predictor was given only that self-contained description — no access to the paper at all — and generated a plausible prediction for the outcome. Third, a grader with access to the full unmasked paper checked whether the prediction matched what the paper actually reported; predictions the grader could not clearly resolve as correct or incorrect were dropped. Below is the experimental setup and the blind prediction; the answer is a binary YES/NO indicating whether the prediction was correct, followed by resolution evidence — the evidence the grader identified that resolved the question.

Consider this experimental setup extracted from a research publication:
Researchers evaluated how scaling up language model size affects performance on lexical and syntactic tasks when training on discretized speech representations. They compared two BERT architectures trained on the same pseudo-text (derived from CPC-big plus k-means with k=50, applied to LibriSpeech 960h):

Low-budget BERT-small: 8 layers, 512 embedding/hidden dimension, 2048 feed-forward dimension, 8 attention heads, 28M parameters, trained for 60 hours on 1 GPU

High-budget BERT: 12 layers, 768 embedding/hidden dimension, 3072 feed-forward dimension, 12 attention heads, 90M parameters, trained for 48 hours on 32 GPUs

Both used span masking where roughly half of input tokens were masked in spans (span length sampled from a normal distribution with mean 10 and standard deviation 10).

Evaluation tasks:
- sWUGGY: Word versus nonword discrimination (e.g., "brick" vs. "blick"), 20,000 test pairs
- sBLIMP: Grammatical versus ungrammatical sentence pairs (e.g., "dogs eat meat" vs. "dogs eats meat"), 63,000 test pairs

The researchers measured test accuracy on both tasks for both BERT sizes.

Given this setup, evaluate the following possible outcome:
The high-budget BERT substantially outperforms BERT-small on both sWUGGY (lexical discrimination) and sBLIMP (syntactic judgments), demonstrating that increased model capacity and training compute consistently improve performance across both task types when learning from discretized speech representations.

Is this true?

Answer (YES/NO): NO